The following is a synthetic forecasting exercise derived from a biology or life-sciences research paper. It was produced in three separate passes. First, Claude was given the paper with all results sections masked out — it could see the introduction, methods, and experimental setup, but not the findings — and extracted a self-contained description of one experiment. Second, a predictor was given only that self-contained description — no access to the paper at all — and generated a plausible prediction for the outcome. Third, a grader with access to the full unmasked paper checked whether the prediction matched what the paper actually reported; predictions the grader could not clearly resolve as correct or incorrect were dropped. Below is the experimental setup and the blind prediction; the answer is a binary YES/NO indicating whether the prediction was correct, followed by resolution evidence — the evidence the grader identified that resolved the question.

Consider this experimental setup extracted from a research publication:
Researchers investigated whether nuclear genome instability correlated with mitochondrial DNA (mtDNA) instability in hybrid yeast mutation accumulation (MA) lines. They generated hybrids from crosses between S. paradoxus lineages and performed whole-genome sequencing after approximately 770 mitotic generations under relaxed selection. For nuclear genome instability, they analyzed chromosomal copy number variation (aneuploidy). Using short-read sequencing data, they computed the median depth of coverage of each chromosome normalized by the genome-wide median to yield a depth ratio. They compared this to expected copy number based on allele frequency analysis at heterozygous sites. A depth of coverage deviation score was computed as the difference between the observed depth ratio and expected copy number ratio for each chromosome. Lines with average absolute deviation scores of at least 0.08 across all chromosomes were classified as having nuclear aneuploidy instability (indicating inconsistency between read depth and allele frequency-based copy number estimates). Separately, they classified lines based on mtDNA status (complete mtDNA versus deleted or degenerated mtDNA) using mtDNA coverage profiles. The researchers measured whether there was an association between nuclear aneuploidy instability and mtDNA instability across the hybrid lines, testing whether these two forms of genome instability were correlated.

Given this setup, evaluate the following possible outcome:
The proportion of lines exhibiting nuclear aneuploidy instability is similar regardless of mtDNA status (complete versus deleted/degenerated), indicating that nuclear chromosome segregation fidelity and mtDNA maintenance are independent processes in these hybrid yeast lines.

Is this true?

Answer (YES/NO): NO